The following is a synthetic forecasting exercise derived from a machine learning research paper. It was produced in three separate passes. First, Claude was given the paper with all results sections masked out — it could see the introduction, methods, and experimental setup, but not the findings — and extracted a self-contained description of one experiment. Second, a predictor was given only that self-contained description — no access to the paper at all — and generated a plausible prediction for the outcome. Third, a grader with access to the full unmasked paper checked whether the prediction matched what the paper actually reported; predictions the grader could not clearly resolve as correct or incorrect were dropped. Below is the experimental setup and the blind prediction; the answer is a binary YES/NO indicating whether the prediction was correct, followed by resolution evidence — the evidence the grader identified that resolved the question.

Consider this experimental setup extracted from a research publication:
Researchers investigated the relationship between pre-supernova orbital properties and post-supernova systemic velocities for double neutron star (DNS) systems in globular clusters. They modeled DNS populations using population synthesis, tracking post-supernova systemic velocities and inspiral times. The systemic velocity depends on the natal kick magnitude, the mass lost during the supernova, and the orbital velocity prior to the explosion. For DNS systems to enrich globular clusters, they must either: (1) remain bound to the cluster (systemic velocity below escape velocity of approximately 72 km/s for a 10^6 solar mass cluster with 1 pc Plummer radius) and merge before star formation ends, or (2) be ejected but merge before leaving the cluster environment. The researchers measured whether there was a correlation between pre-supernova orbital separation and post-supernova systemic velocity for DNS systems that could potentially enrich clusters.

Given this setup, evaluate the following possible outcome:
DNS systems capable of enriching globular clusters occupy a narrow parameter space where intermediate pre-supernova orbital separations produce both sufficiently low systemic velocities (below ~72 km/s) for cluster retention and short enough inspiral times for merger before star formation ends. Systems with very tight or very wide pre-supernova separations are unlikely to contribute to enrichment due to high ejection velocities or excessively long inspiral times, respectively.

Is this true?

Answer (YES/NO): NO